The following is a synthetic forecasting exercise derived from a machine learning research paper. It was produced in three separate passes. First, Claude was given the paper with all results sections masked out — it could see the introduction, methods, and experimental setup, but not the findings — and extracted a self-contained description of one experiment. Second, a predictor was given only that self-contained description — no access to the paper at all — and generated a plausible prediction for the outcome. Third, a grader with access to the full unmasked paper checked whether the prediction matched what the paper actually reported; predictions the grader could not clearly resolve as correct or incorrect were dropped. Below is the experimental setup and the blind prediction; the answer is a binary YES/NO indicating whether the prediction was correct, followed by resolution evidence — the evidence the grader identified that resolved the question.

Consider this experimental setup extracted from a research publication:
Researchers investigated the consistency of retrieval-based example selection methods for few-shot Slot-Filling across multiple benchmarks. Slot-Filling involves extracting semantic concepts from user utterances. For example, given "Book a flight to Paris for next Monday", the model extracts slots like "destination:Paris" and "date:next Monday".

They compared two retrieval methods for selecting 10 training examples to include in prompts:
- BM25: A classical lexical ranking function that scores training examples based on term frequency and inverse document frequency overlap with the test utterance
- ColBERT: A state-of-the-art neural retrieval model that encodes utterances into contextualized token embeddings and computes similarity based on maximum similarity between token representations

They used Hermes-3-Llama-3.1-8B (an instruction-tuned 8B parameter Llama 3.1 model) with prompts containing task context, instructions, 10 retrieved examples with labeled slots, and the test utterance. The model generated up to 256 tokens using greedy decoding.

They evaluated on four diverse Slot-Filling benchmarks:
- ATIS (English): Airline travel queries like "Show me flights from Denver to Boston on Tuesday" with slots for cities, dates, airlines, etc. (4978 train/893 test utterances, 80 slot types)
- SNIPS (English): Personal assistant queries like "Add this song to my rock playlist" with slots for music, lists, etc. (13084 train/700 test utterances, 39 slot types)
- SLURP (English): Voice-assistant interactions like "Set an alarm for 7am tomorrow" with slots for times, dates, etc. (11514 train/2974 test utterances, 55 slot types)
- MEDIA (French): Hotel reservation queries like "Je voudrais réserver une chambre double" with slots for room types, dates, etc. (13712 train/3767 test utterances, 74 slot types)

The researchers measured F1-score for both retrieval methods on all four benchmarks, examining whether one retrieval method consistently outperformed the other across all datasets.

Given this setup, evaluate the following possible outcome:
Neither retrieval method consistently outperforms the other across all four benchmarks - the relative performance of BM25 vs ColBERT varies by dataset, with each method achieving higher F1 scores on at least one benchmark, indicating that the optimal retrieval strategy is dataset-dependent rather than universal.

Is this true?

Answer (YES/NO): NO